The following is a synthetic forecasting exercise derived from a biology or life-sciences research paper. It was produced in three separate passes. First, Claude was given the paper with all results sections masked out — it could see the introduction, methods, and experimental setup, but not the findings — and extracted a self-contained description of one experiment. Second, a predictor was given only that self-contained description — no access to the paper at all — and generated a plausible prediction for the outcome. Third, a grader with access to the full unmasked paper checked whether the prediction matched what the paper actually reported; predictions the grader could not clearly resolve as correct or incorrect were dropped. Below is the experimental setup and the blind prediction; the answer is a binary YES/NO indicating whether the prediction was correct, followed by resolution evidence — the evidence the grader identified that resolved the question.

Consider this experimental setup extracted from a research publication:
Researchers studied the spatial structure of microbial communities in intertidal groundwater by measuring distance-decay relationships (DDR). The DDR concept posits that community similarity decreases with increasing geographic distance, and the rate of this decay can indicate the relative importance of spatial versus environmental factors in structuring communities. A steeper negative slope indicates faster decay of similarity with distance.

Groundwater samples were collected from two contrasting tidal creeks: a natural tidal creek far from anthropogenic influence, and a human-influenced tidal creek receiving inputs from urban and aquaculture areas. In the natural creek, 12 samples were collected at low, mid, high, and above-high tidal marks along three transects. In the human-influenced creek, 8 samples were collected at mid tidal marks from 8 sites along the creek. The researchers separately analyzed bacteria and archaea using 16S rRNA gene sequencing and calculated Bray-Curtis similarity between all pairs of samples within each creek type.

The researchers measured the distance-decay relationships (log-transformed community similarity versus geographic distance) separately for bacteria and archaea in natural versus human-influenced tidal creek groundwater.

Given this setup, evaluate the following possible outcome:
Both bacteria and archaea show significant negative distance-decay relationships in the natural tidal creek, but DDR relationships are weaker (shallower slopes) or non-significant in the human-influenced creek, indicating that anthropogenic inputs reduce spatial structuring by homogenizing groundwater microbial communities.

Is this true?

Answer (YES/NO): NO